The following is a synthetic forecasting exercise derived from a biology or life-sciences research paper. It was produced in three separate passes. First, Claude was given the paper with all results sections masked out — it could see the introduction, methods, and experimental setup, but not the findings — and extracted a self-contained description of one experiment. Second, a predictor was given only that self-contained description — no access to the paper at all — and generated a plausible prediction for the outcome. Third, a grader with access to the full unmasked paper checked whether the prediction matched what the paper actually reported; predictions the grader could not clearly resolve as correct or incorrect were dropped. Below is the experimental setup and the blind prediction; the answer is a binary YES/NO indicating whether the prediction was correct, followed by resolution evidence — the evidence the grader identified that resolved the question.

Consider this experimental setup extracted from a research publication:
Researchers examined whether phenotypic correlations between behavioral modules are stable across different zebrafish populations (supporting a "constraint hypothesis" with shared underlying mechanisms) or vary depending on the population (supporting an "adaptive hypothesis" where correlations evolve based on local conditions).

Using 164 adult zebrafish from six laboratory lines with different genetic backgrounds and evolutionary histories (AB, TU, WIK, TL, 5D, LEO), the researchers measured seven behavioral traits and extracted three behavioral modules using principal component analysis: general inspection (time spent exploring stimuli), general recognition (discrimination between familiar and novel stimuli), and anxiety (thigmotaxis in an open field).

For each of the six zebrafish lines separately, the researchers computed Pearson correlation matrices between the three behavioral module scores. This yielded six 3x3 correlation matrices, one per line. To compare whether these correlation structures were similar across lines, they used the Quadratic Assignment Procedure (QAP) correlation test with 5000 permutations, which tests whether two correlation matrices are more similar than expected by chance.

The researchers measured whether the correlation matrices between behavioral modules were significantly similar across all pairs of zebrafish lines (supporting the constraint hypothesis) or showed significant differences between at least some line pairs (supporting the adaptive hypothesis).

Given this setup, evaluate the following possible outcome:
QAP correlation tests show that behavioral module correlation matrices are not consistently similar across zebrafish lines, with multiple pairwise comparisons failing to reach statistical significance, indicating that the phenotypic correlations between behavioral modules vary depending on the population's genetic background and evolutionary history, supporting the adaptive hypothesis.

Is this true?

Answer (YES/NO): YES